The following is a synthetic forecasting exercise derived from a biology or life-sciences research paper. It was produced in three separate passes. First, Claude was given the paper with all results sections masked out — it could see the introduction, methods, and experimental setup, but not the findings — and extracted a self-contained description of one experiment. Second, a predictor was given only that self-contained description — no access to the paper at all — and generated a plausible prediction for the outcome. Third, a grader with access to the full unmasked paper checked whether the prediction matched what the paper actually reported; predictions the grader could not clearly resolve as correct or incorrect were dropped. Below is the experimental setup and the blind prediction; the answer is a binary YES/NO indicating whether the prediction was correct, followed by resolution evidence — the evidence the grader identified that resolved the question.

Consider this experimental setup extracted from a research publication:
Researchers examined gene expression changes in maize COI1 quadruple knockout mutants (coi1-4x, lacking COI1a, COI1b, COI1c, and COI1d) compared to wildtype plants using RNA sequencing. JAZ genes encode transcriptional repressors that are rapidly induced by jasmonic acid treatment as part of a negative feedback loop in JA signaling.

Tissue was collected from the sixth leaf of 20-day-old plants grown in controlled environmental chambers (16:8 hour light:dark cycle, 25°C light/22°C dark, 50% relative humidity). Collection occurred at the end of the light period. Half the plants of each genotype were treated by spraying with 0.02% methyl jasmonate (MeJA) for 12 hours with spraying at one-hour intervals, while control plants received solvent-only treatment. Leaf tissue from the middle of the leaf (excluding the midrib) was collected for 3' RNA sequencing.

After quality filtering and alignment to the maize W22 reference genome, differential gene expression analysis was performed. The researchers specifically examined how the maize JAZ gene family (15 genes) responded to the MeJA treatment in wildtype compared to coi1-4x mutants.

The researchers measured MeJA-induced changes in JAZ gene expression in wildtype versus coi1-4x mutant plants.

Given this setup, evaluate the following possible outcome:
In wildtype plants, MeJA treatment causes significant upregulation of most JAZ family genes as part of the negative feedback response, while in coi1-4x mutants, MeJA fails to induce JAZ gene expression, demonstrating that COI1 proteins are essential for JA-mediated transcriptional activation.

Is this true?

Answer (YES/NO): NO